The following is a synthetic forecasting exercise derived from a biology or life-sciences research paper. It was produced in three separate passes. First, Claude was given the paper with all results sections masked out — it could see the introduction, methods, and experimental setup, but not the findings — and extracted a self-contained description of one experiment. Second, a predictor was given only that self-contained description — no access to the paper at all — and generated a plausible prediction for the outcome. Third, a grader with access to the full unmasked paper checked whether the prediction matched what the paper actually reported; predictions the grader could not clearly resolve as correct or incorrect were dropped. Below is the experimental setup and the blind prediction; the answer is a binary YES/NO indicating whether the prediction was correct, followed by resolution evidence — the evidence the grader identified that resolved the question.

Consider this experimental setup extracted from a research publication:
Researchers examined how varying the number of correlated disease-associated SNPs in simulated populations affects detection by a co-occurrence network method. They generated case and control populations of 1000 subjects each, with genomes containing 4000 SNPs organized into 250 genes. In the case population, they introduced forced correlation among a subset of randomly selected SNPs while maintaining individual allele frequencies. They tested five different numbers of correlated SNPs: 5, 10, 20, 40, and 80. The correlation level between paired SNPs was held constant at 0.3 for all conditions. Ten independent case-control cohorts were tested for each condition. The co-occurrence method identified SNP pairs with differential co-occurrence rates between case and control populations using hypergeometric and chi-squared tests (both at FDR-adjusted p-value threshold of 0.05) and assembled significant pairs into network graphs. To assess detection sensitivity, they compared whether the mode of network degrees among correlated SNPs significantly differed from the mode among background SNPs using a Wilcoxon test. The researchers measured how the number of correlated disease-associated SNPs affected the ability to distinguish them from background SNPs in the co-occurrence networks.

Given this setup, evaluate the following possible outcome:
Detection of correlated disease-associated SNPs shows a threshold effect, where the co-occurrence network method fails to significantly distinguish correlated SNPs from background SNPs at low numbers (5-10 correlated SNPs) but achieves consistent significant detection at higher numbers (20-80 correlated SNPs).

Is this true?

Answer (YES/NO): NO